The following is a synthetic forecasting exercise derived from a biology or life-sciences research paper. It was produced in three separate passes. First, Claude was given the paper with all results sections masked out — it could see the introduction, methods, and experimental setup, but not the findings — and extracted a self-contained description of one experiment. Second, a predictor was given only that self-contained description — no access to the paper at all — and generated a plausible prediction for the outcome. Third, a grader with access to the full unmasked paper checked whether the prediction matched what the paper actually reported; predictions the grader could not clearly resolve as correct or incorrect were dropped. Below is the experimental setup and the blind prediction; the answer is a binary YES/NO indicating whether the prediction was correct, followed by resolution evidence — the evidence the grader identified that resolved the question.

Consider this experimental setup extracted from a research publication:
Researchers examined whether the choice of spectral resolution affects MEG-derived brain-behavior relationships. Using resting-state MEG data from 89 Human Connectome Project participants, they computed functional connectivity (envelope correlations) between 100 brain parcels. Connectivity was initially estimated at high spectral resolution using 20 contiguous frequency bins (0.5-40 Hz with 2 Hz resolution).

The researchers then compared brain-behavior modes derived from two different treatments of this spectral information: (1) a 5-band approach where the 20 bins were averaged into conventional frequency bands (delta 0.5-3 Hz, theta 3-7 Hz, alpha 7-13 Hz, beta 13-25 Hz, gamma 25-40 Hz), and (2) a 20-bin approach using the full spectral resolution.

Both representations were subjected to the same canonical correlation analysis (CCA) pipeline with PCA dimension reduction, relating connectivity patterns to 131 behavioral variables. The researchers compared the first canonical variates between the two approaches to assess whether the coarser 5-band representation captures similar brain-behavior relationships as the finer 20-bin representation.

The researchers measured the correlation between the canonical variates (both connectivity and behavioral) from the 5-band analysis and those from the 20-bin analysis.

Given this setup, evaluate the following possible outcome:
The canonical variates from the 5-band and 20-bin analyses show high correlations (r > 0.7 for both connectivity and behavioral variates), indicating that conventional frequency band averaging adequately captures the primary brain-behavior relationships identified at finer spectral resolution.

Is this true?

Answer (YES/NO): YES